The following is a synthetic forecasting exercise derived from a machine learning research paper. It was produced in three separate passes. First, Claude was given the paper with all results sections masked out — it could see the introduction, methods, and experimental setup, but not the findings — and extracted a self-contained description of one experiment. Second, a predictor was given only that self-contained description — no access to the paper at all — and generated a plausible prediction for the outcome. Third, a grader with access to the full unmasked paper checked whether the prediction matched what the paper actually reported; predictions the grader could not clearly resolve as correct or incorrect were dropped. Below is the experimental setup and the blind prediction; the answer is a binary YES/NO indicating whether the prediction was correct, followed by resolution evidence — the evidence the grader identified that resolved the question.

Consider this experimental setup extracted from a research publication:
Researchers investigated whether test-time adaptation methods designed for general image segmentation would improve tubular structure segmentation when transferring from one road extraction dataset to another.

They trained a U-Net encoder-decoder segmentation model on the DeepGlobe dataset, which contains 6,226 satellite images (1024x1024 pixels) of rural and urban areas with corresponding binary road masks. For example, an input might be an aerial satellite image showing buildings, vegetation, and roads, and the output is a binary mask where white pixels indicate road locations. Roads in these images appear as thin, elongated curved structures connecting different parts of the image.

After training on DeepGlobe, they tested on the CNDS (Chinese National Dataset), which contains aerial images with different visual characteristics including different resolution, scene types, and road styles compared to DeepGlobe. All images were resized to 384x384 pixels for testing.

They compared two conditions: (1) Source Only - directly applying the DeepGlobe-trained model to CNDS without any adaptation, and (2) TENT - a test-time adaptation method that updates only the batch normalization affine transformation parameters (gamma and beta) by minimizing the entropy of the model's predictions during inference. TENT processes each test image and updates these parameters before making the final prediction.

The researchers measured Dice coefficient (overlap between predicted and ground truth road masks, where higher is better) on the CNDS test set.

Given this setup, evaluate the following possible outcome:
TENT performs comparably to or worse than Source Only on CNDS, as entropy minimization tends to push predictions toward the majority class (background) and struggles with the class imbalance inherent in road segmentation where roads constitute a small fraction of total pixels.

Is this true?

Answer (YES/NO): YES